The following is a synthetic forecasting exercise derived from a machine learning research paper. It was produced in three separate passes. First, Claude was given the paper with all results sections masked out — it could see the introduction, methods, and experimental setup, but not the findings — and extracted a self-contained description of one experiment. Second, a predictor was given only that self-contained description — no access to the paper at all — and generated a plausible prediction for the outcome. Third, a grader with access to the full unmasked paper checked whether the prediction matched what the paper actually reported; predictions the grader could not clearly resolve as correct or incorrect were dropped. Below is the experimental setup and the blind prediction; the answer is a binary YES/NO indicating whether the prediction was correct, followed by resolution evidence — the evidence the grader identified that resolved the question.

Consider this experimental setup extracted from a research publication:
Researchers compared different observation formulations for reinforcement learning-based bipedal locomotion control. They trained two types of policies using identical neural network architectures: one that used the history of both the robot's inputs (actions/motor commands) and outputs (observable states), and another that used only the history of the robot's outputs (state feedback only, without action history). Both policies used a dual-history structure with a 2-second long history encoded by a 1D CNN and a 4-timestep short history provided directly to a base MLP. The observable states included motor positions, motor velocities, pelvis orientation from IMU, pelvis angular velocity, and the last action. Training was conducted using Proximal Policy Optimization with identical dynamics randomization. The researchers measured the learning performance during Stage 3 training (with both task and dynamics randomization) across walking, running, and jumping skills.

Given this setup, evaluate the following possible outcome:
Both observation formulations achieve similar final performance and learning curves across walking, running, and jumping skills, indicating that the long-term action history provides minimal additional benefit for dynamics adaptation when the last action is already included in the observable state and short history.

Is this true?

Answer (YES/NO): NO